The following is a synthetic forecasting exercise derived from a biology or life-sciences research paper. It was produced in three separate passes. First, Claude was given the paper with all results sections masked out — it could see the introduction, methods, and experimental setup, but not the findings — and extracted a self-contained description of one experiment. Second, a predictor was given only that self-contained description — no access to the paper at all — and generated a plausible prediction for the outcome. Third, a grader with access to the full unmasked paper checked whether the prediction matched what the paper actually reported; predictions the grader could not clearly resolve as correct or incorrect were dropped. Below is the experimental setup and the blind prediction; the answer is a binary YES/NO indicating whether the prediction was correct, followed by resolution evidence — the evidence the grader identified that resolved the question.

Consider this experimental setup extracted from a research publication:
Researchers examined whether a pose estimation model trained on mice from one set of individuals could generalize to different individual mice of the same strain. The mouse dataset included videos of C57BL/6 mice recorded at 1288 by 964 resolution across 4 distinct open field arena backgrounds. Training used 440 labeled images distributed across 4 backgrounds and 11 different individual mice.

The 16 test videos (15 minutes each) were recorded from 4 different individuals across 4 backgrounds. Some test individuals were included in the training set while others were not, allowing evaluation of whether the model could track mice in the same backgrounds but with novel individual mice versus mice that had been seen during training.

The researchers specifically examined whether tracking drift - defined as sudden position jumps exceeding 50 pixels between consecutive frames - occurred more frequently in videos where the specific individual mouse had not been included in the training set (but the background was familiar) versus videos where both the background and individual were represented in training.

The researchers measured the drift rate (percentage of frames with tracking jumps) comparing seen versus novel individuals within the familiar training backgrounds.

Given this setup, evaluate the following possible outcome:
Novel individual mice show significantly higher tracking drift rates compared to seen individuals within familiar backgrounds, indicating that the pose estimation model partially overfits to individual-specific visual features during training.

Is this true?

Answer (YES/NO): NO